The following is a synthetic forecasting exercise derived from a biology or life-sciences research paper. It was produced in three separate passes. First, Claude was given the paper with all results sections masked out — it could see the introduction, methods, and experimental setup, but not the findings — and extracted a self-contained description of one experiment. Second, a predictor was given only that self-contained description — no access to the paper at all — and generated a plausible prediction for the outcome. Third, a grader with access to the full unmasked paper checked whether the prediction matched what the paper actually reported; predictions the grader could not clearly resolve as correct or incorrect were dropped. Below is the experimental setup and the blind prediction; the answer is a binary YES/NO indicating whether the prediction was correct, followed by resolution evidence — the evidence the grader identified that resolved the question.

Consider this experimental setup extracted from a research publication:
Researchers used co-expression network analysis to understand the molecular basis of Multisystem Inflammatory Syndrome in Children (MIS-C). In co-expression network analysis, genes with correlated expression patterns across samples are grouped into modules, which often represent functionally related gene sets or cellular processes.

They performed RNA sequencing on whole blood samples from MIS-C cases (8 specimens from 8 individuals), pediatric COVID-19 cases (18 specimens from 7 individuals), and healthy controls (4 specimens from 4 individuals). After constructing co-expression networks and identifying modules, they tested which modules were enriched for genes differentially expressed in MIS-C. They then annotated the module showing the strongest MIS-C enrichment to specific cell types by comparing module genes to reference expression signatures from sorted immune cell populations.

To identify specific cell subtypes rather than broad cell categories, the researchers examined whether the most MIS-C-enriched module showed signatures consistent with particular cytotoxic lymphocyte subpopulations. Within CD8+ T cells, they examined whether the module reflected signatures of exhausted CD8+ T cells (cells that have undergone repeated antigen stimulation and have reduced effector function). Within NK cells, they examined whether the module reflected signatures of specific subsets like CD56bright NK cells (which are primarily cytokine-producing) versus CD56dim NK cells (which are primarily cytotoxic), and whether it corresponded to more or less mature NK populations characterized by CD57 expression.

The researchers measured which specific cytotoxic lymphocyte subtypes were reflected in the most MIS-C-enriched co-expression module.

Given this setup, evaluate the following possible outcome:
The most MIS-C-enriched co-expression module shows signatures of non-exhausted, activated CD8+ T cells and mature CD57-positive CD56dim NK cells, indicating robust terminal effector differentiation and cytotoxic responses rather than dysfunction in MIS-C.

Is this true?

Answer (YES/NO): NO